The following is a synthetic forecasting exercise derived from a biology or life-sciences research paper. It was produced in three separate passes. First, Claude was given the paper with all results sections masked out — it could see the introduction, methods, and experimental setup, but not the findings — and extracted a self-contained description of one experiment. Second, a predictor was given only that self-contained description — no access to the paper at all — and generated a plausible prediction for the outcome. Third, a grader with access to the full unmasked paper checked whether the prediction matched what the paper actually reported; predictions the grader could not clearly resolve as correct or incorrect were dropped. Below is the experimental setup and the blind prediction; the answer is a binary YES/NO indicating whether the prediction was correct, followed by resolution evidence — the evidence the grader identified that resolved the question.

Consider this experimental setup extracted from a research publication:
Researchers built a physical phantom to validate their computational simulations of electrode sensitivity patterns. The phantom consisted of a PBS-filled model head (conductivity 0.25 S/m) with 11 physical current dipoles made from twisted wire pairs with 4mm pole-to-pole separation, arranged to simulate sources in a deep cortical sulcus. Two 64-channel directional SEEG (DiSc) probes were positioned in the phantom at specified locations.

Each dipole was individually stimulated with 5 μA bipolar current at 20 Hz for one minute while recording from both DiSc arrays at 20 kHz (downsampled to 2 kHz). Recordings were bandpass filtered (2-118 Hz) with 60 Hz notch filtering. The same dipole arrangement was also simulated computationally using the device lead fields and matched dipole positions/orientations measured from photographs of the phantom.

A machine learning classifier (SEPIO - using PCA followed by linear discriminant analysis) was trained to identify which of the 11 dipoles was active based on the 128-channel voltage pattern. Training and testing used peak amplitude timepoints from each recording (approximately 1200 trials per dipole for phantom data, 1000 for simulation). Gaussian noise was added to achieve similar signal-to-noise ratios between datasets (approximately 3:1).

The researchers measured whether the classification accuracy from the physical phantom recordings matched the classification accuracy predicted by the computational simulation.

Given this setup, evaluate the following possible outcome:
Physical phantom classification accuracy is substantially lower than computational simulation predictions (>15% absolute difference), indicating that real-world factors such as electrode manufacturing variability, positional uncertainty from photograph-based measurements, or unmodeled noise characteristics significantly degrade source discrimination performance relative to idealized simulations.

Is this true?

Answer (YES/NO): NO